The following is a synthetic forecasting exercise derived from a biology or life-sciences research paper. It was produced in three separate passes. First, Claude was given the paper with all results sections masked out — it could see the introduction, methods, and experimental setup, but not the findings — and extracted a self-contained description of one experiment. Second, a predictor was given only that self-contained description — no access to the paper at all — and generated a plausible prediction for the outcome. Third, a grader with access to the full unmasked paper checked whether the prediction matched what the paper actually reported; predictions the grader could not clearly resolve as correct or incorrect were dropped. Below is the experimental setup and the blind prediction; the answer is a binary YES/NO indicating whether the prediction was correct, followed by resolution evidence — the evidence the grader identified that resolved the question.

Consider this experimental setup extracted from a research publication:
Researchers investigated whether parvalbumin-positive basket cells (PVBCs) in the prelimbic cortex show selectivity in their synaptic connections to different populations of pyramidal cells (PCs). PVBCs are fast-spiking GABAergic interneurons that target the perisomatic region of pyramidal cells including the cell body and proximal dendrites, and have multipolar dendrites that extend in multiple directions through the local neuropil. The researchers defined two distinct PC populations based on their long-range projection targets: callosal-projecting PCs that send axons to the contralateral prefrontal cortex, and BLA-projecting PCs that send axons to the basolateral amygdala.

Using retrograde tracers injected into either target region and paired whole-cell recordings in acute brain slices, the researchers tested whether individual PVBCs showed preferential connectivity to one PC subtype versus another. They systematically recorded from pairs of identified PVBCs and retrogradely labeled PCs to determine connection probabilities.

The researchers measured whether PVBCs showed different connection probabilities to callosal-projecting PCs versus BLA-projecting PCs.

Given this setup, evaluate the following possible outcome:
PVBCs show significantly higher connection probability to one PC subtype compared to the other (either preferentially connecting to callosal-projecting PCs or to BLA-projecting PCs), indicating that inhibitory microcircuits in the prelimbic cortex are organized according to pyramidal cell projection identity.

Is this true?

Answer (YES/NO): NO